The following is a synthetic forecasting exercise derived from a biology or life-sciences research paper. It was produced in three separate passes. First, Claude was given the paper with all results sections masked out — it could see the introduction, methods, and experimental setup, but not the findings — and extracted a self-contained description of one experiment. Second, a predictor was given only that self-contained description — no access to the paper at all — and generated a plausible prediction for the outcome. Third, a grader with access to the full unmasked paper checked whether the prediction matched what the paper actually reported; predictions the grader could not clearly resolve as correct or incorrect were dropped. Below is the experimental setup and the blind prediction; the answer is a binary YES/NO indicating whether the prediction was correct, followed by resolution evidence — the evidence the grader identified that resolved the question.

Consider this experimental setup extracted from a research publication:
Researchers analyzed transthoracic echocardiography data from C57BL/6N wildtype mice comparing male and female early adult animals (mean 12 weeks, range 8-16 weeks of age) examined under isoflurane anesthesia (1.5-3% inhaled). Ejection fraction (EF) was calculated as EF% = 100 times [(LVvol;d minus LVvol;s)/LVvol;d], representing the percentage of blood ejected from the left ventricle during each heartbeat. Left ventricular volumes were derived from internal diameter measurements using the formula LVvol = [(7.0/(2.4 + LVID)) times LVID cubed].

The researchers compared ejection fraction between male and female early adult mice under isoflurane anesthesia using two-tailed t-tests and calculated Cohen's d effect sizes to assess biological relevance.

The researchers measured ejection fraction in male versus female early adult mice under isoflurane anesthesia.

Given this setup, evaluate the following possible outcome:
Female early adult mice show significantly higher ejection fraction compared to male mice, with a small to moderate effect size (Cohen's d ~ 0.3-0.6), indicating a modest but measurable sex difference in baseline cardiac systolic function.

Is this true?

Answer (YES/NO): NO